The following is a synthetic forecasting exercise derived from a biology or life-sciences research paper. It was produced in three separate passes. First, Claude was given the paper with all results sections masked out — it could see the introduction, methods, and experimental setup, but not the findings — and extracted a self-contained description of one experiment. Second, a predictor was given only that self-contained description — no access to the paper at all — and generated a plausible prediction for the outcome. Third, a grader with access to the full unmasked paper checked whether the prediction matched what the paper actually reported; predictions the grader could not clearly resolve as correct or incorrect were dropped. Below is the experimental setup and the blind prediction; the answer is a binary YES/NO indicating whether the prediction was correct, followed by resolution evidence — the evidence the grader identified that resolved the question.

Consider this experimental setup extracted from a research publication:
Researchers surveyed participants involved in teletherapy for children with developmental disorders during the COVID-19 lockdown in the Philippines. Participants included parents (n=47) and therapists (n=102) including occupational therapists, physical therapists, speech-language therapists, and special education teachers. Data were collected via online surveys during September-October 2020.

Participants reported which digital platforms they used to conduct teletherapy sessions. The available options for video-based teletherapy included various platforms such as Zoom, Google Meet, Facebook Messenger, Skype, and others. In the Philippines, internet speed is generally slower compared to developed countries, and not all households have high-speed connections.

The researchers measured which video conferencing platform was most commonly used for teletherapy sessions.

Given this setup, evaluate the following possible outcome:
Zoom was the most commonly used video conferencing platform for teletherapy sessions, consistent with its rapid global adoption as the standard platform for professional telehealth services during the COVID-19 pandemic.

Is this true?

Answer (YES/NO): YES